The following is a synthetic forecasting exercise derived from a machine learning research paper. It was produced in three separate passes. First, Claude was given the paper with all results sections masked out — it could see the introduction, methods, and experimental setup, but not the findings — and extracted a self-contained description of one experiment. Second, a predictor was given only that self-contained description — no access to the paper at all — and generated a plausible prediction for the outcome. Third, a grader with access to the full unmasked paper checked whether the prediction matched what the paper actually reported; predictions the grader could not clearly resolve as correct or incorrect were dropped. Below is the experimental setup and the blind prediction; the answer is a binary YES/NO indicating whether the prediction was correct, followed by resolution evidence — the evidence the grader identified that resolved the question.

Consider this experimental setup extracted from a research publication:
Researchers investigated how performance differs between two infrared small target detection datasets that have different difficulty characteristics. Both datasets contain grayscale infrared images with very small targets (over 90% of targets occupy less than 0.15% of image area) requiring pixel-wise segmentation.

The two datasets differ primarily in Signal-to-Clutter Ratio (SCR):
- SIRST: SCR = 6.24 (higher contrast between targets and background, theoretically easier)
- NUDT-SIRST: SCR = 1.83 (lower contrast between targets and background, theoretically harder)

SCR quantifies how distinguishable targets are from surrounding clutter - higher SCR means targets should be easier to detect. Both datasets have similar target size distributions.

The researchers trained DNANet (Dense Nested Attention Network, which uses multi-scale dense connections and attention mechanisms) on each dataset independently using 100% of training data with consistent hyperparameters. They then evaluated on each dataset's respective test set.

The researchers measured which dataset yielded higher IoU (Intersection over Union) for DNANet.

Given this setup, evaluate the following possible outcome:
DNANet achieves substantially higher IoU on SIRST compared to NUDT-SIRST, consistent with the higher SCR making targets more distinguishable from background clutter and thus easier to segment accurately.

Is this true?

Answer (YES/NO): NO